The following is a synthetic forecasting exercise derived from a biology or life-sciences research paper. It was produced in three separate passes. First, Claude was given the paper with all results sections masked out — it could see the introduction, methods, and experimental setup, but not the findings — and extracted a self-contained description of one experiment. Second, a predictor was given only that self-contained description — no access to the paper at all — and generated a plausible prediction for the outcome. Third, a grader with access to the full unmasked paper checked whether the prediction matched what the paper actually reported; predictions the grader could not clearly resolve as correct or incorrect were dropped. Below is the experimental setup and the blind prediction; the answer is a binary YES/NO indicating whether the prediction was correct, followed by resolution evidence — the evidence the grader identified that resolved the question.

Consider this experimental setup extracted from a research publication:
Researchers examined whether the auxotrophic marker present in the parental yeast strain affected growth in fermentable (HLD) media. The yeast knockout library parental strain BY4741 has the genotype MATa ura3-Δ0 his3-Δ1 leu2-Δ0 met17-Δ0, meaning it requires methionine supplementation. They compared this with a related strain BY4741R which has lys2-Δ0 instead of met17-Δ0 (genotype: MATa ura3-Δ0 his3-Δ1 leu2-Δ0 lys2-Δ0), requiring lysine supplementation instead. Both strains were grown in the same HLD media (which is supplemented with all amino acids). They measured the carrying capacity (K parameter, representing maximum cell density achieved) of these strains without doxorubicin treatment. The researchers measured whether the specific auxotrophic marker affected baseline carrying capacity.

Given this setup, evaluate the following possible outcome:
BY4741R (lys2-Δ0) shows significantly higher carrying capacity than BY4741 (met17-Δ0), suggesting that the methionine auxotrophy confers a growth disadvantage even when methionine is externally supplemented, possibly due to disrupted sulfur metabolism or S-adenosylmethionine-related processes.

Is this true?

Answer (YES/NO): NO